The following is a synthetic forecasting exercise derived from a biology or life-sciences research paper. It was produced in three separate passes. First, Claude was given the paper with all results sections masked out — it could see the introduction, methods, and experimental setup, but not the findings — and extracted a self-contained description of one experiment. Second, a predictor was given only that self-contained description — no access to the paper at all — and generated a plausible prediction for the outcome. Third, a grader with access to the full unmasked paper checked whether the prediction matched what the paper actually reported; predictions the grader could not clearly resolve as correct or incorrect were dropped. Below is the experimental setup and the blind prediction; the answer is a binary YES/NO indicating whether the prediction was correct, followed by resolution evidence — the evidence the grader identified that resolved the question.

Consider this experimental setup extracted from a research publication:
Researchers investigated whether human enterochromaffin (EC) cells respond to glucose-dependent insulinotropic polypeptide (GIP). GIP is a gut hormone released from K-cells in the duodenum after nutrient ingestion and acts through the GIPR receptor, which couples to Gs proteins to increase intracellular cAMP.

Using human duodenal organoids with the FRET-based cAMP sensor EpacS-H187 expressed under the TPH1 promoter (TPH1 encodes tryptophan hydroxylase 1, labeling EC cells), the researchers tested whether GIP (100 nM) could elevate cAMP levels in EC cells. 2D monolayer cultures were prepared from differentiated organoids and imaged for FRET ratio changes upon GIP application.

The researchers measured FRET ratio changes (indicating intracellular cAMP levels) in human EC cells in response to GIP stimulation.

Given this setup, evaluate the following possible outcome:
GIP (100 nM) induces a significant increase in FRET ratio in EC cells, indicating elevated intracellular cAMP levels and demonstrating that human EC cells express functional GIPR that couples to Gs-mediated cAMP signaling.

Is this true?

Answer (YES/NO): YES